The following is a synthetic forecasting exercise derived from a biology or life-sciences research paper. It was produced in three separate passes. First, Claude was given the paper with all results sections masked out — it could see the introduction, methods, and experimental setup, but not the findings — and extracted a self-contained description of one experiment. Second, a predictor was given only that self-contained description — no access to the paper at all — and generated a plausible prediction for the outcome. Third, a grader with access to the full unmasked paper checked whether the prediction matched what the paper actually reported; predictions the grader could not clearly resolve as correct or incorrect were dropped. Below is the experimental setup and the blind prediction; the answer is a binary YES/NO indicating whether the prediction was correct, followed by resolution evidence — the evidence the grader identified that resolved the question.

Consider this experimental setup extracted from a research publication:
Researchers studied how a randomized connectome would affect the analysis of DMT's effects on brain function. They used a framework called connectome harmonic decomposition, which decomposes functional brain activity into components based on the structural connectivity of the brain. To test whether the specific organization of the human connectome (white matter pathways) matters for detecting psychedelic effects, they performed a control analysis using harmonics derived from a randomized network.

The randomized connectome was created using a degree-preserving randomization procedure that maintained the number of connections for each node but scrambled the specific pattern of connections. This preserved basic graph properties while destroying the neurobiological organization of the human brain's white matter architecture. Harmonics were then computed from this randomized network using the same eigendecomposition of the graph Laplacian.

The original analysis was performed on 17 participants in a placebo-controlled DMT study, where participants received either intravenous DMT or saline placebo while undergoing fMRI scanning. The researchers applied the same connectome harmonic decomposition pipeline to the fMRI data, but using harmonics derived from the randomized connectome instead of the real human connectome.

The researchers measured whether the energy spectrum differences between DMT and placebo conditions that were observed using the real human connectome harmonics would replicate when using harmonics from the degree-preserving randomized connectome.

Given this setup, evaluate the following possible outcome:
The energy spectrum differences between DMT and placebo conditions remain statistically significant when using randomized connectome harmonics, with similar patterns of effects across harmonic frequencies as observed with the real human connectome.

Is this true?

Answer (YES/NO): NO